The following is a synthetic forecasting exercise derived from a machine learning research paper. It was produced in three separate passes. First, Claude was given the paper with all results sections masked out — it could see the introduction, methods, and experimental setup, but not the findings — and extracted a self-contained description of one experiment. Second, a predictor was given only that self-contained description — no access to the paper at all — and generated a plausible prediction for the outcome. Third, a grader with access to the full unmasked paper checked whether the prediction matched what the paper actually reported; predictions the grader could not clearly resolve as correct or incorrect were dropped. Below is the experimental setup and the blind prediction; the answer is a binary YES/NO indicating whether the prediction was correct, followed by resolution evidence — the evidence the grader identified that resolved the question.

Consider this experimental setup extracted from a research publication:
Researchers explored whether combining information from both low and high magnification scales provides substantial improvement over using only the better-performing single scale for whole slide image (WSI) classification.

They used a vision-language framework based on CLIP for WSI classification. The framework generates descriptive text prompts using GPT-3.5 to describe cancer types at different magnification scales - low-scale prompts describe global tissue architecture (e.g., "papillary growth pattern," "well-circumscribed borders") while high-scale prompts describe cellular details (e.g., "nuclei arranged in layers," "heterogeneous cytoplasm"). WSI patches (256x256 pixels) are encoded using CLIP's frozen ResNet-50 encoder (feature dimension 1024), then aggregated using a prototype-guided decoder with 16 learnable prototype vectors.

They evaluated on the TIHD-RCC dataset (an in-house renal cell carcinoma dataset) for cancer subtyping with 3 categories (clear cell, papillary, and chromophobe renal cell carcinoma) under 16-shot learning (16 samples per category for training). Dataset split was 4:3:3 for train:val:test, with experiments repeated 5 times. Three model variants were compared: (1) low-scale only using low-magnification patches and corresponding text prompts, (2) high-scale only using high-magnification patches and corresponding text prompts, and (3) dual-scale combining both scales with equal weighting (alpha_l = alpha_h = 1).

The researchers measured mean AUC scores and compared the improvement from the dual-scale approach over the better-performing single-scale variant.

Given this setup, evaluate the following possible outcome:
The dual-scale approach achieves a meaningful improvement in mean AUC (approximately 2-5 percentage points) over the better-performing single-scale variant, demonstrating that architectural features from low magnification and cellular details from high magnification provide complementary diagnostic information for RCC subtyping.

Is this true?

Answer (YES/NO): NO